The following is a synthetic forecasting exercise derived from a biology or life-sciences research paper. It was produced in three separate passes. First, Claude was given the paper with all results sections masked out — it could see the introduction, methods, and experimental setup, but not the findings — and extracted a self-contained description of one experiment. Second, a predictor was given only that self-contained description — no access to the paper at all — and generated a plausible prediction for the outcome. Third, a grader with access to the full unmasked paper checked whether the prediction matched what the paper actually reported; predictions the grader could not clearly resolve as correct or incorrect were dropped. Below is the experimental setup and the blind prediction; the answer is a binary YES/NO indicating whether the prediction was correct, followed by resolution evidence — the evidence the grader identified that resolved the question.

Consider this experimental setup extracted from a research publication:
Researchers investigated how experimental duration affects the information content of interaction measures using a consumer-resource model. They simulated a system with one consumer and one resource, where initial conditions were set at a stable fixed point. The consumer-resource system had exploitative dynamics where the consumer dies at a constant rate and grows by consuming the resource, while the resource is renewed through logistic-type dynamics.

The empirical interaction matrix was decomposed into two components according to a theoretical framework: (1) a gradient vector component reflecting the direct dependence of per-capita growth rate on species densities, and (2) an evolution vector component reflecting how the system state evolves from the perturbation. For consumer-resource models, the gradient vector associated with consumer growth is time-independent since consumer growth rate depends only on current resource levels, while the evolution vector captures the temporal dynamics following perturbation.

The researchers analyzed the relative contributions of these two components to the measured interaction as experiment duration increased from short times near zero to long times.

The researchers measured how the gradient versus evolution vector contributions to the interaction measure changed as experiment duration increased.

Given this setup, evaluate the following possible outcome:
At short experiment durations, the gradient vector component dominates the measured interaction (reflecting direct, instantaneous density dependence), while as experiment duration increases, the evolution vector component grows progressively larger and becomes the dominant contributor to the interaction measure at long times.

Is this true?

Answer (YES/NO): NO